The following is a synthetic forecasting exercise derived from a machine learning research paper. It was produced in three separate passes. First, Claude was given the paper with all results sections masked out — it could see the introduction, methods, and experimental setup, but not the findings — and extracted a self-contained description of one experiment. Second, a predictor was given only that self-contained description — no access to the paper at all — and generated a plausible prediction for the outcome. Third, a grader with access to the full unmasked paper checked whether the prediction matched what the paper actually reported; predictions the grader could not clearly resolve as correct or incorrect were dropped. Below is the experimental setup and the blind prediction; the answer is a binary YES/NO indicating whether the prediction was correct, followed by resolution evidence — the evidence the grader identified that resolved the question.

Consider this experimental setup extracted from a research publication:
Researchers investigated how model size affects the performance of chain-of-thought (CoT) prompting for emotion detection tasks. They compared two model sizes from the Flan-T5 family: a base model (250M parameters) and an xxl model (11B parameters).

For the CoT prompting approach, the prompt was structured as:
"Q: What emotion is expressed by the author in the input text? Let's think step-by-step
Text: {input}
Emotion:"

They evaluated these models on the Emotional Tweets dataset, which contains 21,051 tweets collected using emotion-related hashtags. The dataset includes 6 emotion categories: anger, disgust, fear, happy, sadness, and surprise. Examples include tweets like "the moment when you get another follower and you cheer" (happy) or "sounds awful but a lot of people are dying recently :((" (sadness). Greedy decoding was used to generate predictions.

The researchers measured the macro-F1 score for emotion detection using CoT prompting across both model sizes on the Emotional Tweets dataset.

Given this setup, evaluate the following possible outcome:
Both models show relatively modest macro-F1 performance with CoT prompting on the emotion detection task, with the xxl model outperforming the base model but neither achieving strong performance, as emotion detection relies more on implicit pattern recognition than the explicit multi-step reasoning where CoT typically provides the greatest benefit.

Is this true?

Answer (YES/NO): NO